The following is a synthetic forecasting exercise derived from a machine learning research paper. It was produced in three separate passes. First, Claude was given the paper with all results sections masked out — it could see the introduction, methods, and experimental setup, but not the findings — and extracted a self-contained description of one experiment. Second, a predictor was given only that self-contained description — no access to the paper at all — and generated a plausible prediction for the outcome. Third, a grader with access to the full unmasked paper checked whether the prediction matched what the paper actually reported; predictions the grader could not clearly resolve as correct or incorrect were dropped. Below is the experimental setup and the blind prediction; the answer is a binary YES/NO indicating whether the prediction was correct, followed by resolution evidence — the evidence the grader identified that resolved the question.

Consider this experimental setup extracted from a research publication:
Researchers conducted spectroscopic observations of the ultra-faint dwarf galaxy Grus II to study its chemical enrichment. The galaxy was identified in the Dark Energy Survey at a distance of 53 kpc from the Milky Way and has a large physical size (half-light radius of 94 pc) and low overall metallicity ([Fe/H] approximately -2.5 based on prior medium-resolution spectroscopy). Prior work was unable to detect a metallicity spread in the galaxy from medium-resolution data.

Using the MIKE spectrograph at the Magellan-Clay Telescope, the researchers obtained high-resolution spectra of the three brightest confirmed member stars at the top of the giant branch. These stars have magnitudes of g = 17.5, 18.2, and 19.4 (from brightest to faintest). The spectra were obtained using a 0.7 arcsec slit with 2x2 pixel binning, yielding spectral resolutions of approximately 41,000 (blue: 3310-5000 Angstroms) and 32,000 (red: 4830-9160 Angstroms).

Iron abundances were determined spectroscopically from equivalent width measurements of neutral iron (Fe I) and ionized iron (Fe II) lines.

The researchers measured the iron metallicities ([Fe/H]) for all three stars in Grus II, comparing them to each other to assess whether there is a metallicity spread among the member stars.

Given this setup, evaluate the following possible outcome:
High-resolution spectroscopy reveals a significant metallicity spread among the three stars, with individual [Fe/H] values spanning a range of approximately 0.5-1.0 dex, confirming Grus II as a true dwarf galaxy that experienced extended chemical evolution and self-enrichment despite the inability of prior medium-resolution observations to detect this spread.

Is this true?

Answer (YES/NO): NO